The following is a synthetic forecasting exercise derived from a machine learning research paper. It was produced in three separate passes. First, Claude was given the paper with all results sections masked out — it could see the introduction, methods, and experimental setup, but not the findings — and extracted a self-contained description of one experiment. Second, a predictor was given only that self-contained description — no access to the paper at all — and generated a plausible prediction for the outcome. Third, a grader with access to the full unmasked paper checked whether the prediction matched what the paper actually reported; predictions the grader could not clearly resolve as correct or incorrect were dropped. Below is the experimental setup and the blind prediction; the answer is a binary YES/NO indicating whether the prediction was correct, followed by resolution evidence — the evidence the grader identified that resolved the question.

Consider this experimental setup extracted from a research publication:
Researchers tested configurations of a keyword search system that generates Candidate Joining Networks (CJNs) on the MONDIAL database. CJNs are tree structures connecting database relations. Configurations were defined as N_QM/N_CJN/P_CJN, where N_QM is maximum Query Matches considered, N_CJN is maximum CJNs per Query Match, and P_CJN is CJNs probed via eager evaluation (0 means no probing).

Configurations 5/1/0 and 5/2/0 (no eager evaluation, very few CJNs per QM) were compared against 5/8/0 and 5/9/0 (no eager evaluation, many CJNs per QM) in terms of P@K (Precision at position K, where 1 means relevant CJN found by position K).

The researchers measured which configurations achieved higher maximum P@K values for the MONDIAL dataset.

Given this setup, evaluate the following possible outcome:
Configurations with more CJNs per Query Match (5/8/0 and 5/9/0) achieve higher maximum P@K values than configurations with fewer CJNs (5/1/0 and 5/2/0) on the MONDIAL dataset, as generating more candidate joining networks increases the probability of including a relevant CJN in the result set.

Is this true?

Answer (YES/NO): YES